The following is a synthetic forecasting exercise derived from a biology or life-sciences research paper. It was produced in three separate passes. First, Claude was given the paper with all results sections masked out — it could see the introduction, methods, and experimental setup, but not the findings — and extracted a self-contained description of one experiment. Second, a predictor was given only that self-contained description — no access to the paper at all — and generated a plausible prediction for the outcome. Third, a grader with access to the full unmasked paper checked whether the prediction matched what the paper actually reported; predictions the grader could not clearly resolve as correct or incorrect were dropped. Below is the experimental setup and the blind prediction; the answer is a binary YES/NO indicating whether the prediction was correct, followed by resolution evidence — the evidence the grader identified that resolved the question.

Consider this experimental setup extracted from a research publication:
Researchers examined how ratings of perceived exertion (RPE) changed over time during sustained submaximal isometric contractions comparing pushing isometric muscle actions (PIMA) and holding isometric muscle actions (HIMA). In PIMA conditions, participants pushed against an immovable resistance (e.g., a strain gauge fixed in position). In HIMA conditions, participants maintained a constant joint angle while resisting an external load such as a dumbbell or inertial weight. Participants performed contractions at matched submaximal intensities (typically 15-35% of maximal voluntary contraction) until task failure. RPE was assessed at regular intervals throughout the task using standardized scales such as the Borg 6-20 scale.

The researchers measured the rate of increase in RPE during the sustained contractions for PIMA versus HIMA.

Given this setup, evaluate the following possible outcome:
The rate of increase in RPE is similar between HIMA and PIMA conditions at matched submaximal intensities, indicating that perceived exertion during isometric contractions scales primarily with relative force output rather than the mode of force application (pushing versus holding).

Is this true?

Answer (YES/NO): NO